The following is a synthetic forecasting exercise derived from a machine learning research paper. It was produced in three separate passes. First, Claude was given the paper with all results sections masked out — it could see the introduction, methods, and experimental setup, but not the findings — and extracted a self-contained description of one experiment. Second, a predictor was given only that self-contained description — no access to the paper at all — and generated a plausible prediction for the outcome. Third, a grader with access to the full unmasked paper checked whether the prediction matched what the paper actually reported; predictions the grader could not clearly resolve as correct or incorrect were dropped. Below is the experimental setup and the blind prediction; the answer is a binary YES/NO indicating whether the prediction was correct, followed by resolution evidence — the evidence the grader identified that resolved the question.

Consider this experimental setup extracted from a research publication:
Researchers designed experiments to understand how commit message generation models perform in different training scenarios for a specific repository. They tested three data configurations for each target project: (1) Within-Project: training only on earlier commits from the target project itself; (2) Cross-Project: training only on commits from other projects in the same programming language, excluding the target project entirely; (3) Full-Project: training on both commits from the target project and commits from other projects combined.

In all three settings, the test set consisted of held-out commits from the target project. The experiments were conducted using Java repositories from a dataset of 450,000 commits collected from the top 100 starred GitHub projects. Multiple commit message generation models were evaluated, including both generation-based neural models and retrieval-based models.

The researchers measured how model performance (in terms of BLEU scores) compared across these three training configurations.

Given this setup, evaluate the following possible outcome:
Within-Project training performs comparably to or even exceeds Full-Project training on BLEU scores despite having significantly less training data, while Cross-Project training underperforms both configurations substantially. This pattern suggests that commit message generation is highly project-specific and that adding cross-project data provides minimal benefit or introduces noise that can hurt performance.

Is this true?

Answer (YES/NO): NO